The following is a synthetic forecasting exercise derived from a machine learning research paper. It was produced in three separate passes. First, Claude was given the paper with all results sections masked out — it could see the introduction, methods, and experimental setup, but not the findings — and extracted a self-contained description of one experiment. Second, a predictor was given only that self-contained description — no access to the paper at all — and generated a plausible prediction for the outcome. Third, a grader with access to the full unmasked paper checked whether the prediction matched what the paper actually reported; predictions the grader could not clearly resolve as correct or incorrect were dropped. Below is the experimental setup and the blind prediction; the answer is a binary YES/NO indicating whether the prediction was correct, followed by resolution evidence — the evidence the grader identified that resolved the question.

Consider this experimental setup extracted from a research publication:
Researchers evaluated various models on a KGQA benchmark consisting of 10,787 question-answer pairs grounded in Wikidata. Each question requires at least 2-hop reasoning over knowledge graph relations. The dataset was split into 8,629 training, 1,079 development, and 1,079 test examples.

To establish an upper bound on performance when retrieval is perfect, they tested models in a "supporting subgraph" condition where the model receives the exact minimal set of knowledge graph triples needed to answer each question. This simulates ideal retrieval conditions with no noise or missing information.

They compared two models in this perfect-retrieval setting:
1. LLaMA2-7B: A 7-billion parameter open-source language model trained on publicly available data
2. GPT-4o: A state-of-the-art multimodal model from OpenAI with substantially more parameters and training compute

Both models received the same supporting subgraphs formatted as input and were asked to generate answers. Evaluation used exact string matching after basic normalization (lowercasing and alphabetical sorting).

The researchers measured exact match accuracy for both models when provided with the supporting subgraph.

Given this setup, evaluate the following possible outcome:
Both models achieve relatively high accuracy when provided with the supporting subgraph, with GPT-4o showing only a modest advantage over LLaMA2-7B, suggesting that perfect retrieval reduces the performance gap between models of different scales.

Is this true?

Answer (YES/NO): YES